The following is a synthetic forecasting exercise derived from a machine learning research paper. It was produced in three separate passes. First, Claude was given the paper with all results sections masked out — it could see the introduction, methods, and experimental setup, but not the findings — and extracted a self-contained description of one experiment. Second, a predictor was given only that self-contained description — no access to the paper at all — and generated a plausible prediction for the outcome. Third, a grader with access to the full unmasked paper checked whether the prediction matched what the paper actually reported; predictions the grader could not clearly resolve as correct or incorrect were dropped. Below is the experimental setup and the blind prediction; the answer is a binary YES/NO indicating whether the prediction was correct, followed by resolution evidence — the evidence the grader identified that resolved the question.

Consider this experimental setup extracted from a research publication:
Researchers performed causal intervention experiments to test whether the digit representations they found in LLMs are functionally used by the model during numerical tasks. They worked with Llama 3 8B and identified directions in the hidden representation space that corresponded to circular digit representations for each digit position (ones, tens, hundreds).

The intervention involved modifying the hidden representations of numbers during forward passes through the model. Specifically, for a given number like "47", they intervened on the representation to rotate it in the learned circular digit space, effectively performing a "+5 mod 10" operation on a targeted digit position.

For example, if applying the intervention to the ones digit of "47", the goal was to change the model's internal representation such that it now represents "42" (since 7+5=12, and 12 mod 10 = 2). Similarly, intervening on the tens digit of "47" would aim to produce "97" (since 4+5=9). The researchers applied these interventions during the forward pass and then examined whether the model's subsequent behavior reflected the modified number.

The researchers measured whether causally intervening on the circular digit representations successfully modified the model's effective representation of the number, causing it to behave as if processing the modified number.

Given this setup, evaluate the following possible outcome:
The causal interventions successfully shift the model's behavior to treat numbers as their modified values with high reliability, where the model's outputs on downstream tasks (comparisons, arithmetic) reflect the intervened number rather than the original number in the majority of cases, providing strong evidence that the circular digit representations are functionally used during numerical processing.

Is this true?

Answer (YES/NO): NO